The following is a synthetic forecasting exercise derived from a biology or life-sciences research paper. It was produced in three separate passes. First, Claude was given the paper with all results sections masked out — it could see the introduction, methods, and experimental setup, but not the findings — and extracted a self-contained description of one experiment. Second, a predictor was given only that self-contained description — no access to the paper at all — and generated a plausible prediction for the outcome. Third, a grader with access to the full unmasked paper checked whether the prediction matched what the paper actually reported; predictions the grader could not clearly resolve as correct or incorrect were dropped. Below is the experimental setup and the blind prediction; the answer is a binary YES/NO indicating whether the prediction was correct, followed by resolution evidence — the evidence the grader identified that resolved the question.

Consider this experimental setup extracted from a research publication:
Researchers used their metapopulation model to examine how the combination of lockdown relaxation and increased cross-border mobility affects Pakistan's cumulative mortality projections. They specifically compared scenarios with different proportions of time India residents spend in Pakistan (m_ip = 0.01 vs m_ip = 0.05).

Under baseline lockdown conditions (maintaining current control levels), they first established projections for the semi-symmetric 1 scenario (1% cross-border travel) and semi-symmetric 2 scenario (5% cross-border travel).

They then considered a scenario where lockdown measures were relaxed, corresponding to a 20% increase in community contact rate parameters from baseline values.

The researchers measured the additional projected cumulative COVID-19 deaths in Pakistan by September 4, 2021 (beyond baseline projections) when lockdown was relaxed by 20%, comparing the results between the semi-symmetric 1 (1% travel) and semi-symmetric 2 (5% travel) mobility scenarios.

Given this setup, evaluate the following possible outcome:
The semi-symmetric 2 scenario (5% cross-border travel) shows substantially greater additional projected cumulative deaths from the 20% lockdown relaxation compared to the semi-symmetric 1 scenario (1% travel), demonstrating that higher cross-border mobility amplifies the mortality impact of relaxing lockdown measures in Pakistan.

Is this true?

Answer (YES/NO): YES